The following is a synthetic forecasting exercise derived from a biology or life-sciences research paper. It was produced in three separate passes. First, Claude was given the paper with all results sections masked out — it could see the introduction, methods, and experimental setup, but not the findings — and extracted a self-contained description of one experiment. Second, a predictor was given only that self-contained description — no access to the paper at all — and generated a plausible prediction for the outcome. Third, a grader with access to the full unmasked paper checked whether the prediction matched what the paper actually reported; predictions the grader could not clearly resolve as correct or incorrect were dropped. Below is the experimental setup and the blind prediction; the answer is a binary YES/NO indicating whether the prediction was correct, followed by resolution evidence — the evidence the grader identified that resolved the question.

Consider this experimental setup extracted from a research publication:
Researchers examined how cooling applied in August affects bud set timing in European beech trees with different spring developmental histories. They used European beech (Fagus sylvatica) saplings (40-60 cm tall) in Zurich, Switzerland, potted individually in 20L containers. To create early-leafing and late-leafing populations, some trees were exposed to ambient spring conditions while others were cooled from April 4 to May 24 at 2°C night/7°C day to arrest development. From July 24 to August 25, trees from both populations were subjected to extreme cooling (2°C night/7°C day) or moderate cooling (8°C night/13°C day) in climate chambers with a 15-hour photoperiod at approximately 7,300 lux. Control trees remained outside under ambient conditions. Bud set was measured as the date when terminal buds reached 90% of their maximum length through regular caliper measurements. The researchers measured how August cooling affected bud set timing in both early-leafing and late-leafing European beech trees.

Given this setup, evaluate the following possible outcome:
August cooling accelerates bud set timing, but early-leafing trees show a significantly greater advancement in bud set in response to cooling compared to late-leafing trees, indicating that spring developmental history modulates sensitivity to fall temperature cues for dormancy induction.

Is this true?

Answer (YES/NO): NO